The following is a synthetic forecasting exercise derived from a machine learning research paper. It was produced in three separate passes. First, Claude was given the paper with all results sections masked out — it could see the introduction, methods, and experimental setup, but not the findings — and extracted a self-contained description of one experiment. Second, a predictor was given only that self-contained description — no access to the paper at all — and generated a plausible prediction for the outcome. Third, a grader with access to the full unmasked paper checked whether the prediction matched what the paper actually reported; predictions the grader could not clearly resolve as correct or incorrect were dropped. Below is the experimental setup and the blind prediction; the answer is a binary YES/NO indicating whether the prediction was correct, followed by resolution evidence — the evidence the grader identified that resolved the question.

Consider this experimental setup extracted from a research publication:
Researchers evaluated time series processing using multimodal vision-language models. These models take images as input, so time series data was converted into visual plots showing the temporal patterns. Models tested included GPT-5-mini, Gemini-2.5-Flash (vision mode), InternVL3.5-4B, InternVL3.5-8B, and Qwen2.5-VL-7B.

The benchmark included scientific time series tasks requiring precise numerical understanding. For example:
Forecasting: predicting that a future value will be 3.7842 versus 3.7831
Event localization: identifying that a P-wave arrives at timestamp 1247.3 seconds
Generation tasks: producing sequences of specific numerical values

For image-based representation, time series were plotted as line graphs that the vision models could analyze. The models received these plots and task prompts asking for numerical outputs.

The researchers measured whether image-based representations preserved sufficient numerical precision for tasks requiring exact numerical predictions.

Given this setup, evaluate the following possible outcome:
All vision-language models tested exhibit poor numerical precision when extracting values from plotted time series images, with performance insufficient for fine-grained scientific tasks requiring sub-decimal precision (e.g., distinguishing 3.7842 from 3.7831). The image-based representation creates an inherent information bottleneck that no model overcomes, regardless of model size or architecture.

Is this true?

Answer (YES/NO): NO